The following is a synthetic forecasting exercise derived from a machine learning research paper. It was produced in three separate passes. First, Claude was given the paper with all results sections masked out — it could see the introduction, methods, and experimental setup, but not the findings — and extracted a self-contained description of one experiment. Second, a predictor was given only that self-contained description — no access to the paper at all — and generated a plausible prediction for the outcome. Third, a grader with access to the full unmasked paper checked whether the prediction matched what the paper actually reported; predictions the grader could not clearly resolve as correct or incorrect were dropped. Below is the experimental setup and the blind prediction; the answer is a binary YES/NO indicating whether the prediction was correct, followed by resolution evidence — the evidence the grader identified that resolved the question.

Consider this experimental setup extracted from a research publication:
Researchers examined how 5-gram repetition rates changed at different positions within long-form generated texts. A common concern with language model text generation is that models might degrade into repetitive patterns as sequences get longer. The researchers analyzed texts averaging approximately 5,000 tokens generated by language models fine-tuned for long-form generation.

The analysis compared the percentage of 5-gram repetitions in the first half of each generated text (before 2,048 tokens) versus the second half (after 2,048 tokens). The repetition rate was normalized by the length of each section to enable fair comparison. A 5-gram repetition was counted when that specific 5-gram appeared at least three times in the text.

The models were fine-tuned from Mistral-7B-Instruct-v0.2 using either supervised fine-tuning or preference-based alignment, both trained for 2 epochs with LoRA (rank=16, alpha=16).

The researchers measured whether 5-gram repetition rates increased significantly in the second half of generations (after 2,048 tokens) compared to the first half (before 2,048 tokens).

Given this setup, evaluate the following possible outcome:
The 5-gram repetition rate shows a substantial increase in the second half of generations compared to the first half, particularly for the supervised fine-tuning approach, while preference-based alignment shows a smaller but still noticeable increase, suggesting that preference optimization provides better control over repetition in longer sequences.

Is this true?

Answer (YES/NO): NO